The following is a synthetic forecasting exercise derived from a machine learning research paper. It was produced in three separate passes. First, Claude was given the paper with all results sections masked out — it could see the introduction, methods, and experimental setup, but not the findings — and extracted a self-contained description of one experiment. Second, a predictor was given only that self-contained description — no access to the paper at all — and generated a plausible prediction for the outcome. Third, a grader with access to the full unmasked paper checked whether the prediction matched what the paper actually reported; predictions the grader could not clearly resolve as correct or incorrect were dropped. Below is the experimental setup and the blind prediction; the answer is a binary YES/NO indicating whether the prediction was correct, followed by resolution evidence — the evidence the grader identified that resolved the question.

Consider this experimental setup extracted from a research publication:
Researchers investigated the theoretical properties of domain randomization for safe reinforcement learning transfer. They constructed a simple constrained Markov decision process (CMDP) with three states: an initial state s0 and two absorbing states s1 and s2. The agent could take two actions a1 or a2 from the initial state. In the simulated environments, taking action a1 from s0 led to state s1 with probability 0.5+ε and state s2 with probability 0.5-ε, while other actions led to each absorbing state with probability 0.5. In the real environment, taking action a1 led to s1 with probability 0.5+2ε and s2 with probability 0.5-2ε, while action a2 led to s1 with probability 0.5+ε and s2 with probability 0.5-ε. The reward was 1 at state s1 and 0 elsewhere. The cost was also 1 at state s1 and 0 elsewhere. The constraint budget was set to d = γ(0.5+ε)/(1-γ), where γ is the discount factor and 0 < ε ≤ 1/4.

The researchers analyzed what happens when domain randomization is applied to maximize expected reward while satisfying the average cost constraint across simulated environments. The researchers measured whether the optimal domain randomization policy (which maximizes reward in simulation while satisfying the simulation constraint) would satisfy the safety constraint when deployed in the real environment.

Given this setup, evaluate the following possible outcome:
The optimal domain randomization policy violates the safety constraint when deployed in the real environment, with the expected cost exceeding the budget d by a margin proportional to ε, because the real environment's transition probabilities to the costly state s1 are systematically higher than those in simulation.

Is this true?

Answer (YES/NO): YES